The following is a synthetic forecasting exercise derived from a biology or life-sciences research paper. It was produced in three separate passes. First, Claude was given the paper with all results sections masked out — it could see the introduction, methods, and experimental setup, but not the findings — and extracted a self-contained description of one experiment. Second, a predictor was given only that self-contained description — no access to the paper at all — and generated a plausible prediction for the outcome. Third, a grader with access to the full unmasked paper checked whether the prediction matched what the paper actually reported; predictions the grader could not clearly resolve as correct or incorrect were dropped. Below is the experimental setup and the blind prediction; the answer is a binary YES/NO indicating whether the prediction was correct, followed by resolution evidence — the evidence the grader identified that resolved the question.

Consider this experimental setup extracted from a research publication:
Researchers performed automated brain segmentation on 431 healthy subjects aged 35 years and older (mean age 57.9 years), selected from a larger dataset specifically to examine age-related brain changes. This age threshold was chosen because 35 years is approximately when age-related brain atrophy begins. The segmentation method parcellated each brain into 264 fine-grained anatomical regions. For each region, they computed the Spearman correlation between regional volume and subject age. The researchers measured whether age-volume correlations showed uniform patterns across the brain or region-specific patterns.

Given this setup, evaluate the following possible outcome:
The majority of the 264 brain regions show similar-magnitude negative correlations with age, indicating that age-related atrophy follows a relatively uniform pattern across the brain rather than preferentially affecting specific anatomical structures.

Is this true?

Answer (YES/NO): NO